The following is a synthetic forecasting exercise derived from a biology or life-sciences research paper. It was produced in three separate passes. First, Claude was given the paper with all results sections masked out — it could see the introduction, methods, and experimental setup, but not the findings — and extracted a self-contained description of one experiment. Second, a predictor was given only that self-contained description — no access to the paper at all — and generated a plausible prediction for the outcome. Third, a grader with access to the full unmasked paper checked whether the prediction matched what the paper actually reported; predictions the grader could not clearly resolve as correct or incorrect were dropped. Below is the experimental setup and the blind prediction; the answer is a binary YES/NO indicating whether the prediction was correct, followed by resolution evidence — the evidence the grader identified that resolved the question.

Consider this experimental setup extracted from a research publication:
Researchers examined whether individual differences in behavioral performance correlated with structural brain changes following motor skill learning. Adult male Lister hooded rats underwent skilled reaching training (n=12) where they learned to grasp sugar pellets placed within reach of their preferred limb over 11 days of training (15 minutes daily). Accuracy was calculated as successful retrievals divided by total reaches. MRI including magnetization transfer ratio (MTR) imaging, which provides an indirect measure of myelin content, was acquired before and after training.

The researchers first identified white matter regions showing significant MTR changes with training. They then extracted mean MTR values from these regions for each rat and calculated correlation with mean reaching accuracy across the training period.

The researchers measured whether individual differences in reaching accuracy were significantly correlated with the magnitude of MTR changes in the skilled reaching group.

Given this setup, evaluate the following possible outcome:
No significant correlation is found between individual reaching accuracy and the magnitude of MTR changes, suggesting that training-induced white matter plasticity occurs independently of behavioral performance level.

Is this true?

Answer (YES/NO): NO